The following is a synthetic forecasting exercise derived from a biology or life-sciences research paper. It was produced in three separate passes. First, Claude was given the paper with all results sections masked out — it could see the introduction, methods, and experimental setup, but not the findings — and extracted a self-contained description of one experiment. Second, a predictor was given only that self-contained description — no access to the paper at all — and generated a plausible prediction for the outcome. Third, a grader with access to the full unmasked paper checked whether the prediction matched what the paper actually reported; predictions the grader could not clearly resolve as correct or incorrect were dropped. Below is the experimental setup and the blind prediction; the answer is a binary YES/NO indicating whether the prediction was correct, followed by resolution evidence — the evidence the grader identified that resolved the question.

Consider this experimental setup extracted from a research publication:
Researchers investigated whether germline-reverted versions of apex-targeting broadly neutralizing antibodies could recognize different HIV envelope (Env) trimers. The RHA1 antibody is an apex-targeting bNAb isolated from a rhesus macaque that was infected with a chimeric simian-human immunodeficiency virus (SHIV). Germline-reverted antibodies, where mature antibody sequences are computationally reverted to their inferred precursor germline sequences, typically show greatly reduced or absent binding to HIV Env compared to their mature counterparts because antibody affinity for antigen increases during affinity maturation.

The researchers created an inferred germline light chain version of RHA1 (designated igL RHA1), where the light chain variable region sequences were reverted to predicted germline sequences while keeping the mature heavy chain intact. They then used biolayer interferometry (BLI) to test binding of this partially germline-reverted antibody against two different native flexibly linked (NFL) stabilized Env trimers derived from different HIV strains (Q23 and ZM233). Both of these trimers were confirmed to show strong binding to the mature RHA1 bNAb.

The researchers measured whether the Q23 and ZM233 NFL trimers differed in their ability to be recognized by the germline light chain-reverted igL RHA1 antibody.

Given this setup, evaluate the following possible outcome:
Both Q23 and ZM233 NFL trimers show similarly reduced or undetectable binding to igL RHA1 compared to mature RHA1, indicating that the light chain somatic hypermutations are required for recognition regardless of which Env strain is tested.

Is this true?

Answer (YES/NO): NO